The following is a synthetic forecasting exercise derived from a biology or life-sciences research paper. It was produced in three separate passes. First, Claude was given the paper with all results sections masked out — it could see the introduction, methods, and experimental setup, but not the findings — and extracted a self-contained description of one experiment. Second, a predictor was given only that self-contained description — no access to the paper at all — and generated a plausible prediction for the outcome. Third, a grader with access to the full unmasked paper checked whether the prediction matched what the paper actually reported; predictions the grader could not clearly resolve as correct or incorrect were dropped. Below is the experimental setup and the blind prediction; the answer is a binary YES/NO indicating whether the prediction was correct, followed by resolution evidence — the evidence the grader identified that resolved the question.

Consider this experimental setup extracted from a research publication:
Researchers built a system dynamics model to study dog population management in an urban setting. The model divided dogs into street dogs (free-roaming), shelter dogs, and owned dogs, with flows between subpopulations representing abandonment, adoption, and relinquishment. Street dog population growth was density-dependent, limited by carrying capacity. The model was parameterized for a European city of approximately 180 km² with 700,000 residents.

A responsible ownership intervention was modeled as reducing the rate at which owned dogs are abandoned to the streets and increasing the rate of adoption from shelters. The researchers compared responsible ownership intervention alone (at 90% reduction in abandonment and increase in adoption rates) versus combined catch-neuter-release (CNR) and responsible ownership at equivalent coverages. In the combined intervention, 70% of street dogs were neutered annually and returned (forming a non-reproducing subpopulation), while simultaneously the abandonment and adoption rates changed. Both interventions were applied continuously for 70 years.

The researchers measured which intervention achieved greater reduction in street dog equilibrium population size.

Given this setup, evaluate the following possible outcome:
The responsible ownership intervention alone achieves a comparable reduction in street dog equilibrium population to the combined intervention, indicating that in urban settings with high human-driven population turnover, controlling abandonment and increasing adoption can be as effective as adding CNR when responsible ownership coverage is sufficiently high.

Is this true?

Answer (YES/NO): NO